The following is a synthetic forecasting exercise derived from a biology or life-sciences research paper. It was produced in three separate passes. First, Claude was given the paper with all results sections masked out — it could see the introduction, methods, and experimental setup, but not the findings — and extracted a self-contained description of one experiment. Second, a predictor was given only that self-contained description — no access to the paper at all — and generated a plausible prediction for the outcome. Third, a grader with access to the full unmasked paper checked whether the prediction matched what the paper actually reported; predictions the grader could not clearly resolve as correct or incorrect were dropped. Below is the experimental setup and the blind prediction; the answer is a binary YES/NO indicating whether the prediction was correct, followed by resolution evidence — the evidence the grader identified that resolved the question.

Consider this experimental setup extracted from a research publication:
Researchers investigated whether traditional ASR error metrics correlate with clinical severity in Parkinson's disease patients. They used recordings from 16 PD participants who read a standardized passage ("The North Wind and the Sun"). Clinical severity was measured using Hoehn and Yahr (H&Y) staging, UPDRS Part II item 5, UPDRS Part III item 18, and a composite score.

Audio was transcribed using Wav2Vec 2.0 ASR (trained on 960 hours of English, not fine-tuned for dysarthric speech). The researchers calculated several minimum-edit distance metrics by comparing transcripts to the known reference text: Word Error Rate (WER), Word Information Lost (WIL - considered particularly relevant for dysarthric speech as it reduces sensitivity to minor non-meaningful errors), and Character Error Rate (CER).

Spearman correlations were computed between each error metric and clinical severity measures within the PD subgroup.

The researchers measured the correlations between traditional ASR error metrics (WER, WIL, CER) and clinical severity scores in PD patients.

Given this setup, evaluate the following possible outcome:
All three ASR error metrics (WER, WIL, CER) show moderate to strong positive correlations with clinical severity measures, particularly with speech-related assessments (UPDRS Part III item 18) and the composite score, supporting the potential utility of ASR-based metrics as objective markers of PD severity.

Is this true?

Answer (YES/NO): YES